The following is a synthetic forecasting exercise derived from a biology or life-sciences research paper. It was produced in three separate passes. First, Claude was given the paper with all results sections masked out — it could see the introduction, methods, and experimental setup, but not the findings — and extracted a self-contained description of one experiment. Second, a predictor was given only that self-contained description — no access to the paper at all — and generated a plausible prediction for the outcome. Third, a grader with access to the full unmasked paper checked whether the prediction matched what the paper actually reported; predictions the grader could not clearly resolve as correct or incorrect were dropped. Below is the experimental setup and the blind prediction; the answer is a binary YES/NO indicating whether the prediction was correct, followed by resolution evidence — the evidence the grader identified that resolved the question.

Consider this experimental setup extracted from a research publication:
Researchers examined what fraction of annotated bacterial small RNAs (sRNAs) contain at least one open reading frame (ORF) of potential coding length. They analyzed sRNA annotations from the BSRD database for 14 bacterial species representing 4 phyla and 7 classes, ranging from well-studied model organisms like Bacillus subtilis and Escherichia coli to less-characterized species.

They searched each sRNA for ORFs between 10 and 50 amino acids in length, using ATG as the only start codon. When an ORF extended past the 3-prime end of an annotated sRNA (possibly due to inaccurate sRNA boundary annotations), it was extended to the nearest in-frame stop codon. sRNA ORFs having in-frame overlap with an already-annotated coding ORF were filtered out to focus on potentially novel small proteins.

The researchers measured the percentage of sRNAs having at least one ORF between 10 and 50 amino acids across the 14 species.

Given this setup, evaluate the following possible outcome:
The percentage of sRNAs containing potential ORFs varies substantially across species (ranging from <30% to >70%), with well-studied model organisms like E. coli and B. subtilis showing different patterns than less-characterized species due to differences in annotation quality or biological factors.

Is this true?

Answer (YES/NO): NO